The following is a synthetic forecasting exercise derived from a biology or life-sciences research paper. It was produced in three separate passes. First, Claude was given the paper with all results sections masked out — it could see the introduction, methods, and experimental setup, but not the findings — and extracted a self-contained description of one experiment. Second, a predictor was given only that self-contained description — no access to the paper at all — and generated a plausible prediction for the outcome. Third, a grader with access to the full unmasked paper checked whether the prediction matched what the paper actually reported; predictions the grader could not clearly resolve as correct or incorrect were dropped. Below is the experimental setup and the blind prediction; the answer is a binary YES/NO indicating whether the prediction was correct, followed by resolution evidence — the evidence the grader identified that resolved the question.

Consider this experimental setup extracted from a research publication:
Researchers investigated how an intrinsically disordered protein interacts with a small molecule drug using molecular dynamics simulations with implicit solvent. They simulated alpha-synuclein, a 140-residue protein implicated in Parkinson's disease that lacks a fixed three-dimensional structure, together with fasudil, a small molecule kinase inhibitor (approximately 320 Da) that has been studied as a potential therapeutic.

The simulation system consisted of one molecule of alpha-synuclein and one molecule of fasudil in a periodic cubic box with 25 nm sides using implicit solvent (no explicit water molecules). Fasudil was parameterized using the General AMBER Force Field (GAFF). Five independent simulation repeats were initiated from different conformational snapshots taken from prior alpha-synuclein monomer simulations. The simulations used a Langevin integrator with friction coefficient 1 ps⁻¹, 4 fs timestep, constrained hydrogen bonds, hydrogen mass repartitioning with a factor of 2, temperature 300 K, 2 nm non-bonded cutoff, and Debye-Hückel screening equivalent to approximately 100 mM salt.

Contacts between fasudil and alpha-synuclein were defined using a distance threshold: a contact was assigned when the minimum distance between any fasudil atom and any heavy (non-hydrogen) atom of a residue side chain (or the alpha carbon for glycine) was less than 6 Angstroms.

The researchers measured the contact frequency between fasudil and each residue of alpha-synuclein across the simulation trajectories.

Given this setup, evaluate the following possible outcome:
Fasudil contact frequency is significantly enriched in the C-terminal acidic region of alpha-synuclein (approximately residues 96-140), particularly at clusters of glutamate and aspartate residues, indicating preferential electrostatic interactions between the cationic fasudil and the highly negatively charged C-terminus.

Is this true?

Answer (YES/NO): NO